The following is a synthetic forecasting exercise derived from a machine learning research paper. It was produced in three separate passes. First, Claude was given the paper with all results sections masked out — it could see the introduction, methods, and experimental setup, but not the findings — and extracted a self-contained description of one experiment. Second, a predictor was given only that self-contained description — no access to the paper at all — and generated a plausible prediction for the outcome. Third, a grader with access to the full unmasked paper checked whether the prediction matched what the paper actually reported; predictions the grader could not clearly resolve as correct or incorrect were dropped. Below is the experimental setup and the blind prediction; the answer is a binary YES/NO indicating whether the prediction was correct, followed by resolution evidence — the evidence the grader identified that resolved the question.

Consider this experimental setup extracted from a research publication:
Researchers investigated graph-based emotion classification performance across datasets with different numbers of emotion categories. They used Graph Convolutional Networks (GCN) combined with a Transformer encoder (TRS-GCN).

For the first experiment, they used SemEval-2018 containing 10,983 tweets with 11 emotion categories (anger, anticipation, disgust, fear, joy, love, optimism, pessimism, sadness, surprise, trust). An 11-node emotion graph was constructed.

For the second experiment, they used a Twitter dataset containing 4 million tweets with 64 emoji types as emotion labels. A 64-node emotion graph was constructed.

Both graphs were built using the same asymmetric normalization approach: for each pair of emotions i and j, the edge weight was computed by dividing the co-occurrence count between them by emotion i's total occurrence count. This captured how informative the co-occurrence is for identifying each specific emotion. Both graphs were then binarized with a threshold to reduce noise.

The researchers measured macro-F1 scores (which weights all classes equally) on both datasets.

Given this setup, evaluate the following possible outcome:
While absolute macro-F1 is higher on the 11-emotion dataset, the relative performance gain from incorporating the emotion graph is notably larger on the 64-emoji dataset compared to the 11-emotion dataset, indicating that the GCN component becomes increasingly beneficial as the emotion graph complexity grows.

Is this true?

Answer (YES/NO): YES